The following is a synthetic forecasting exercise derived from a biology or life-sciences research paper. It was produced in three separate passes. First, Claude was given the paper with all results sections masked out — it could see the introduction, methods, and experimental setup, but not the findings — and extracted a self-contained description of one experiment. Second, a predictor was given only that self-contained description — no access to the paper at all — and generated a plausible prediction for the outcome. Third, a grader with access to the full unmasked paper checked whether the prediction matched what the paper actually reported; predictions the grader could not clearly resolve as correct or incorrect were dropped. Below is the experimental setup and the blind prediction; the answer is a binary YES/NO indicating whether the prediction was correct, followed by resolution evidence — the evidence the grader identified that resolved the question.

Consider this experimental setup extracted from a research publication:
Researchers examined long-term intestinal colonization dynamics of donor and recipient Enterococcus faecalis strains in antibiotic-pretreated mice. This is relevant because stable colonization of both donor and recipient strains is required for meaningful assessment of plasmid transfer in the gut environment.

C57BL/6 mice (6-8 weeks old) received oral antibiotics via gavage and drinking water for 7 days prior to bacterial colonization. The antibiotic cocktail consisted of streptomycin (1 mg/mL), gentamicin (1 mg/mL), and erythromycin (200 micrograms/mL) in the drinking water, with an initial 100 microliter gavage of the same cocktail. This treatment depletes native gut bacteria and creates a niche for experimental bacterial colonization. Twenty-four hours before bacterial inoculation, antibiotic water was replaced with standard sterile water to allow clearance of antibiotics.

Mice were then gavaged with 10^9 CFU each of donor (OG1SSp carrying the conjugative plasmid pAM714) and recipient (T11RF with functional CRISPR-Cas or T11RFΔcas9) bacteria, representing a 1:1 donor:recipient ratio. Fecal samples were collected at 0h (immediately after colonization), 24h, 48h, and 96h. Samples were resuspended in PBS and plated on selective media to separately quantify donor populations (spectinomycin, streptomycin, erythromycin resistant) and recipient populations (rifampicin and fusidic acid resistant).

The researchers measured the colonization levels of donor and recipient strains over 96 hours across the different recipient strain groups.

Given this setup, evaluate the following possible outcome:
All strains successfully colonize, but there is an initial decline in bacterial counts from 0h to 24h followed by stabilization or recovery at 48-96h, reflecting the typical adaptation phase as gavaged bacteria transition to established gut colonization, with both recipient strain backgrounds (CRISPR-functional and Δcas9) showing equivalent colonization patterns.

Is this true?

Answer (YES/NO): NO